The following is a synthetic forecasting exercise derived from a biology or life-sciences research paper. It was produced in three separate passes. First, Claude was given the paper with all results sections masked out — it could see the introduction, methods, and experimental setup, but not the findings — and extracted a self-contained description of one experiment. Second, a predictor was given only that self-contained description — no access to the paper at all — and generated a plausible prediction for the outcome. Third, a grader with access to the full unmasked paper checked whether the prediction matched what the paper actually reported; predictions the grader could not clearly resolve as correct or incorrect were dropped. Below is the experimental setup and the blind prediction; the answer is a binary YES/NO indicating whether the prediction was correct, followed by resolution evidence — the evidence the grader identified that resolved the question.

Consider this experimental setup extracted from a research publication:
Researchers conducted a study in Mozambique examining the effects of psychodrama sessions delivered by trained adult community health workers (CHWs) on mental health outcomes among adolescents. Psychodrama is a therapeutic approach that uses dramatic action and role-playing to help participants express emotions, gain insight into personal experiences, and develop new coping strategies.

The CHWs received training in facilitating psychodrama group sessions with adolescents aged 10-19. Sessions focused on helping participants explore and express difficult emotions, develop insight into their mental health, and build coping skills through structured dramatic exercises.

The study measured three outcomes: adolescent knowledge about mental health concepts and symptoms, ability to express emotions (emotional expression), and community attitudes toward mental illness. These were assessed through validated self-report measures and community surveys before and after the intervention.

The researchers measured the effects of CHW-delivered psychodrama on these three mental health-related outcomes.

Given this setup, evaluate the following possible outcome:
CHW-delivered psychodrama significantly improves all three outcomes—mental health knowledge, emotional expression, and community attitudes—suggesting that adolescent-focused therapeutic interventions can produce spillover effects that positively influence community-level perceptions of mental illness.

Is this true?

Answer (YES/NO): NO